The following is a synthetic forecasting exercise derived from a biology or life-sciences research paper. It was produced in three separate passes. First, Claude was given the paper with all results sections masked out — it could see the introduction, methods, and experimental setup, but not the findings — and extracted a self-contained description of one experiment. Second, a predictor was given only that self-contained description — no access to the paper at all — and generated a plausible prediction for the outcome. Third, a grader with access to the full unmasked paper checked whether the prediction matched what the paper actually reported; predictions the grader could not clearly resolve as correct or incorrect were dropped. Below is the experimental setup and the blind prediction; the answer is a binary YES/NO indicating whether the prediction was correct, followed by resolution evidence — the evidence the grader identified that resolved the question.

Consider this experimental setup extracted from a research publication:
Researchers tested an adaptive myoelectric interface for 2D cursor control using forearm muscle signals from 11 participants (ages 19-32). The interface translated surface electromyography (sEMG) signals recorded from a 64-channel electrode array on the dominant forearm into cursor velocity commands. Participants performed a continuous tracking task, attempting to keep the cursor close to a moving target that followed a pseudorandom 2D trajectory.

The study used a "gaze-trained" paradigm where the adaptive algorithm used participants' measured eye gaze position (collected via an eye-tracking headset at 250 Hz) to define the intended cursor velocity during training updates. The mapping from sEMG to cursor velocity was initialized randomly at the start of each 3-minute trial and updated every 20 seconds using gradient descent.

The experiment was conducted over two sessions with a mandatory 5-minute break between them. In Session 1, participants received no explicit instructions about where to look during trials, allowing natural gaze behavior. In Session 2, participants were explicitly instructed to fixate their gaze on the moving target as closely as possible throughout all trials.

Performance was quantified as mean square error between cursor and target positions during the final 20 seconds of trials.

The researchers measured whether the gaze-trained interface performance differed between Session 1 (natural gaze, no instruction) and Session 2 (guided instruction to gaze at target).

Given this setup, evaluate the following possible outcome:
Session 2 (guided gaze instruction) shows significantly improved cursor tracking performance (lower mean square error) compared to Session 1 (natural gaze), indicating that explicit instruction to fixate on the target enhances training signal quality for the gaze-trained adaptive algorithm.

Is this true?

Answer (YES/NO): NO